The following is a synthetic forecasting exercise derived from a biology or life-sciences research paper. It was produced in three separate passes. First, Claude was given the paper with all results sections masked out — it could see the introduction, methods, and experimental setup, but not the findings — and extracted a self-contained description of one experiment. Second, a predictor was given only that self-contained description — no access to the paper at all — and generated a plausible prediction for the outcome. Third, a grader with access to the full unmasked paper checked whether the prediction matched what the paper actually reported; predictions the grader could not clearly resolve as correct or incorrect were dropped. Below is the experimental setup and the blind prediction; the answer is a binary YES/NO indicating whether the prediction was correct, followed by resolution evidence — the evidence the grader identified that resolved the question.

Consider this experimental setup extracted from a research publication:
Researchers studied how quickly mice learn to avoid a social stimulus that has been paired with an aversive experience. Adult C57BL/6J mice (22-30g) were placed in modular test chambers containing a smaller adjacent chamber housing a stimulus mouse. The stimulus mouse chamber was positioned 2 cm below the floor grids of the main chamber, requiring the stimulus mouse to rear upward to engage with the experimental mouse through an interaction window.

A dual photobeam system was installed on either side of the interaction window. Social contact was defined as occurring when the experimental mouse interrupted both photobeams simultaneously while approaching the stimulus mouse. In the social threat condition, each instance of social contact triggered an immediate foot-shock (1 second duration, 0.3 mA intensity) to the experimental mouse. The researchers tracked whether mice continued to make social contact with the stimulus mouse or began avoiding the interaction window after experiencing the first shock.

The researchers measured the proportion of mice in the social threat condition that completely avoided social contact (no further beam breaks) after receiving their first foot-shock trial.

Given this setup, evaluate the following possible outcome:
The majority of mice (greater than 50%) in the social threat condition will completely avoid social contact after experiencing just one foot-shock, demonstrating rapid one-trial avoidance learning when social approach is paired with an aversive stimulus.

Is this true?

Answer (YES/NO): YES